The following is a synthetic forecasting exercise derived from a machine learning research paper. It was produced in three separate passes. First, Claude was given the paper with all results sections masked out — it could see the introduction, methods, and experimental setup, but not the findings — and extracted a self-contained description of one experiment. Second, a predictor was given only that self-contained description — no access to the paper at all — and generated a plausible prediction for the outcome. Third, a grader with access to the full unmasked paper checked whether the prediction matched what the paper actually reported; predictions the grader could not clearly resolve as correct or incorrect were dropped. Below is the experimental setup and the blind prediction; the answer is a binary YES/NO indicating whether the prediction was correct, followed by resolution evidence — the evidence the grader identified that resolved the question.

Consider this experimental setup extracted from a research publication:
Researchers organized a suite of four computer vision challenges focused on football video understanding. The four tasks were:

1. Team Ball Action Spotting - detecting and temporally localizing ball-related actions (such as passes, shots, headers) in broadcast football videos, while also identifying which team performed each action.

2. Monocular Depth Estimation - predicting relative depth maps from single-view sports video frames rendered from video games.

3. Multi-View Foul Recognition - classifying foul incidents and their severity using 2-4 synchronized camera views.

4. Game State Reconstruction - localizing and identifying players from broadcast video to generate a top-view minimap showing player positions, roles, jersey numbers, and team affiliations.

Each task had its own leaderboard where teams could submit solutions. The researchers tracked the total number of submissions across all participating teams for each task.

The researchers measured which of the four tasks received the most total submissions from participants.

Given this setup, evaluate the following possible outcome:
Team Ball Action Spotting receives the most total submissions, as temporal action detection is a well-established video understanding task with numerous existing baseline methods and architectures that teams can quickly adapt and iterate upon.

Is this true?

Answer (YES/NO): NO